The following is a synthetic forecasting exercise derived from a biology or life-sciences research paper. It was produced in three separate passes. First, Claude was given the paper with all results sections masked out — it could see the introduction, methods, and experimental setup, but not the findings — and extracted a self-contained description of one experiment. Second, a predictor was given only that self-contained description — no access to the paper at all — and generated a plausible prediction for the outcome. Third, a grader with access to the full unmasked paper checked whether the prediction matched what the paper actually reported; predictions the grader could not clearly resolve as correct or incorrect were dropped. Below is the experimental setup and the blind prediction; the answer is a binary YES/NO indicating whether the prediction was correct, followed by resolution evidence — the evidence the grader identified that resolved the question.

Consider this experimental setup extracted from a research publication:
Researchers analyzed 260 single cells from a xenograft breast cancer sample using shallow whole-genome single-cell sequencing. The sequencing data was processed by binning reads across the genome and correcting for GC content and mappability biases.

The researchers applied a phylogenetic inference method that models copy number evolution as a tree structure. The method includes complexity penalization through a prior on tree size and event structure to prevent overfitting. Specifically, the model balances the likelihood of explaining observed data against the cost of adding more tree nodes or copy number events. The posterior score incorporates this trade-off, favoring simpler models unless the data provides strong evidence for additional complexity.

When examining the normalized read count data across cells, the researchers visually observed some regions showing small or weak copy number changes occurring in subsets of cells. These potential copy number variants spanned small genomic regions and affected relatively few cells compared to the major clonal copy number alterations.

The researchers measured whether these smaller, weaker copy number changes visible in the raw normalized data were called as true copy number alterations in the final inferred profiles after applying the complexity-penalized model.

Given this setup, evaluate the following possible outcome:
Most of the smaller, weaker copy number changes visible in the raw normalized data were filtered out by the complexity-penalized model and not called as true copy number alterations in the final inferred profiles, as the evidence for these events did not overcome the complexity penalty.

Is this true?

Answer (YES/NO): NO